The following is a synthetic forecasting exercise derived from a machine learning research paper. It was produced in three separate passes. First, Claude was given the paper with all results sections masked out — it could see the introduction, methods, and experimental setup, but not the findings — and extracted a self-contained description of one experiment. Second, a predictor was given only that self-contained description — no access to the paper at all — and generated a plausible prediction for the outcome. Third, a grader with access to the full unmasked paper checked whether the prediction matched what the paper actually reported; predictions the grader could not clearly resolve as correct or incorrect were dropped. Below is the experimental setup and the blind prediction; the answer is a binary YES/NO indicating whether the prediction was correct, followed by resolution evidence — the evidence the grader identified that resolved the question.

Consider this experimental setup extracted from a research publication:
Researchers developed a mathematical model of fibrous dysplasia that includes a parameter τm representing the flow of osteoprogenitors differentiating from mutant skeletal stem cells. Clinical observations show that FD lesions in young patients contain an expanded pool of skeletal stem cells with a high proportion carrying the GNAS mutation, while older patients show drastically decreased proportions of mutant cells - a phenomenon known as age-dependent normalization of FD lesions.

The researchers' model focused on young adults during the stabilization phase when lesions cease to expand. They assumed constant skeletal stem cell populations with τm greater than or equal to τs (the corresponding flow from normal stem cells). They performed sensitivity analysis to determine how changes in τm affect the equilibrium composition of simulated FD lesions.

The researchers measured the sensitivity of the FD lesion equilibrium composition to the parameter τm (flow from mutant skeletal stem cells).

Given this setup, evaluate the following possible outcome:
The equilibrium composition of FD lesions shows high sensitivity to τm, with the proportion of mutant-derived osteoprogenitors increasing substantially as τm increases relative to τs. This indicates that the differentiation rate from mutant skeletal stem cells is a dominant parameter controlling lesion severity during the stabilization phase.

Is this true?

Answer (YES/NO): NO